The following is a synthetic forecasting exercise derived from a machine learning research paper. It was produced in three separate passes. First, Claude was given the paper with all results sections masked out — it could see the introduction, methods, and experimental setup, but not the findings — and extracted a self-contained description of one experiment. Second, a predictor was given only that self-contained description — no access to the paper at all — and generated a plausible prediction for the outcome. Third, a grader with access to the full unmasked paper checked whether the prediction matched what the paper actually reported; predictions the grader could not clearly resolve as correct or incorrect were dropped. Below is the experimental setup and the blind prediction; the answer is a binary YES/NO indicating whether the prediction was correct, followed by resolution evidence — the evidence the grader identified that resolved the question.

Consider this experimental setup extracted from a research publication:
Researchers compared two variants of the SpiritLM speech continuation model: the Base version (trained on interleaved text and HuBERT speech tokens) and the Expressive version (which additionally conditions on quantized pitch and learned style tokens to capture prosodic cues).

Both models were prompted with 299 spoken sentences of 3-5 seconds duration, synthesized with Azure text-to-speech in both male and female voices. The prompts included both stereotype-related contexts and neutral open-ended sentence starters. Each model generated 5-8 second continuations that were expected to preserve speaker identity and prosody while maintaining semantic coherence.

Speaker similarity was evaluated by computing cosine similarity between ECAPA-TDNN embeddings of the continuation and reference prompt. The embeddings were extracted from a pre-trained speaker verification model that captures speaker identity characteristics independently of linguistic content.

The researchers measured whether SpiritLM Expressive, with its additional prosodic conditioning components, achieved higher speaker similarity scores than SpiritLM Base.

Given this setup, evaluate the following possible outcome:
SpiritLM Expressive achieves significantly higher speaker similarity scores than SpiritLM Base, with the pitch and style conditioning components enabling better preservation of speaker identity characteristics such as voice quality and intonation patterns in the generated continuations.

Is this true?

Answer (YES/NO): YES